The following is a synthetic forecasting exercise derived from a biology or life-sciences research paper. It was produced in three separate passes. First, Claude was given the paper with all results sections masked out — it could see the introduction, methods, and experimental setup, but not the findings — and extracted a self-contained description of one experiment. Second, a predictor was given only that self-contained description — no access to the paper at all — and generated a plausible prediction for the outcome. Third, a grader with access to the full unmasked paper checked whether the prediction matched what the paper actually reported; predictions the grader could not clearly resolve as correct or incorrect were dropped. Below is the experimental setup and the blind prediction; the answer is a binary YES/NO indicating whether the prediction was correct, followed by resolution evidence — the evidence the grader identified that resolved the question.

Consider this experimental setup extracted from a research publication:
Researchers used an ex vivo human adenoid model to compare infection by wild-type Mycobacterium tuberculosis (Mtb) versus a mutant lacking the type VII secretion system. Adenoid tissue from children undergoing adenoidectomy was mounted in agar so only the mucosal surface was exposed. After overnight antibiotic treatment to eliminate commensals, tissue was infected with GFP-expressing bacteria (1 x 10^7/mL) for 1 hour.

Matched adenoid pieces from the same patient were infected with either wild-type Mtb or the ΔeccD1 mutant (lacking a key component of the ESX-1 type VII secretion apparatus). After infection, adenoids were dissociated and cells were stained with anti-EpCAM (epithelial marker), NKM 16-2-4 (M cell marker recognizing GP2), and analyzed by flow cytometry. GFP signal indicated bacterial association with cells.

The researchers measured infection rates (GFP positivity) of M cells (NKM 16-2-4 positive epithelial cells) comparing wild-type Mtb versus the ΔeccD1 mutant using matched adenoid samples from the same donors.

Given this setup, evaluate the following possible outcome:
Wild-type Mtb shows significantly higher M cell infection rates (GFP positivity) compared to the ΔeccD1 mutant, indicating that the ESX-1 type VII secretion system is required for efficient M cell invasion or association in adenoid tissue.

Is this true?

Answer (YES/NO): YES